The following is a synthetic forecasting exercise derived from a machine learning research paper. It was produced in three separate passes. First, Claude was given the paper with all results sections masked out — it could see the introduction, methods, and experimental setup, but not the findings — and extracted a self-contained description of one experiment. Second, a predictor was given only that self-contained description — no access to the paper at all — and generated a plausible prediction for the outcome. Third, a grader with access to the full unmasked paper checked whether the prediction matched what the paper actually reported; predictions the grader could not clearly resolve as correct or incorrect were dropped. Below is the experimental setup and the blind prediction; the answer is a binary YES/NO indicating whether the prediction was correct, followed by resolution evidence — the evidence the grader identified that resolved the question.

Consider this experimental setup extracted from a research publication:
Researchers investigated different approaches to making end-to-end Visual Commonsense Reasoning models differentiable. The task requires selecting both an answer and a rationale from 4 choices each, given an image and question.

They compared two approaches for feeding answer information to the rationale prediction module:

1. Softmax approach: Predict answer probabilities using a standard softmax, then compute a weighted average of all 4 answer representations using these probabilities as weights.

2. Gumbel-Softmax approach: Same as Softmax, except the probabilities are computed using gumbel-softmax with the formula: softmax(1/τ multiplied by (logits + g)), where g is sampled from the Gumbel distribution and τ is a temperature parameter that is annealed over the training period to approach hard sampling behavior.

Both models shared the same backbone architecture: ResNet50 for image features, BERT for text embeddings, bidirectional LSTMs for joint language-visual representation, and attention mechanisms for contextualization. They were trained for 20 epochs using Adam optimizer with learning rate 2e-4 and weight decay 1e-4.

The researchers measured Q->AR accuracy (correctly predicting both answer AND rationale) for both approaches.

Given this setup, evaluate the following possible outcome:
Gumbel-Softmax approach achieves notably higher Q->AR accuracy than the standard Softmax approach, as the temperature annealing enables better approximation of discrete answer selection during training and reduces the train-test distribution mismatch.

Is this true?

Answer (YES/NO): NO